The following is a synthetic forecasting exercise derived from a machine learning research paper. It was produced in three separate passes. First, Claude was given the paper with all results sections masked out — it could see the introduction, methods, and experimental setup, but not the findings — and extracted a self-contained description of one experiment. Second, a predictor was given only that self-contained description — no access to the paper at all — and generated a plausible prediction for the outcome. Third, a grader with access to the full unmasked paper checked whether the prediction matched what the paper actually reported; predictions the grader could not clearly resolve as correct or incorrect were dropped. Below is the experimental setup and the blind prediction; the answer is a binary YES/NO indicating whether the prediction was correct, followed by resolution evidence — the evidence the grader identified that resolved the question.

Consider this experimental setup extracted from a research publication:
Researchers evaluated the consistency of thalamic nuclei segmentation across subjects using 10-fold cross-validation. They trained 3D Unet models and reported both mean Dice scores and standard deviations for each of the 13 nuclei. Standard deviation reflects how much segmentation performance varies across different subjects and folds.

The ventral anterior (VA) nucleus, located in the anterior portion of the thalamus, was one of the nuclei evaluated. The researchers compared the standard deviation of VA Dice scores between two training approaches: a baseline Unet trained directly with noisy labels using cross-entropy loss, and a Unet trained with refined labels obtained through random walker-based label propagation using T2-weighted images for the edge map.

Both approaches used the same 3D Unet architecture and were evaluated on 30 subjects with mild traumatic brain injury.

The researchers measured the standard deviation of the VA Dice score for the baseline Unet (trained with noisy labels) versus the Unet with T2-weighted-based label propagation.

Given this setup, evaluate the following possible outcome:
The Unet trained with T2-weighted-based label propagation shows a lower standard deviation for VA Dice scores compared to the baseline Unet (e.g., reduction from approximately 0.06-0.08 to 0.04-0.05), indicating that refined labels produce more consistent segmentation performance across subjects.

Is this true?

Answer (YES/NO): NO